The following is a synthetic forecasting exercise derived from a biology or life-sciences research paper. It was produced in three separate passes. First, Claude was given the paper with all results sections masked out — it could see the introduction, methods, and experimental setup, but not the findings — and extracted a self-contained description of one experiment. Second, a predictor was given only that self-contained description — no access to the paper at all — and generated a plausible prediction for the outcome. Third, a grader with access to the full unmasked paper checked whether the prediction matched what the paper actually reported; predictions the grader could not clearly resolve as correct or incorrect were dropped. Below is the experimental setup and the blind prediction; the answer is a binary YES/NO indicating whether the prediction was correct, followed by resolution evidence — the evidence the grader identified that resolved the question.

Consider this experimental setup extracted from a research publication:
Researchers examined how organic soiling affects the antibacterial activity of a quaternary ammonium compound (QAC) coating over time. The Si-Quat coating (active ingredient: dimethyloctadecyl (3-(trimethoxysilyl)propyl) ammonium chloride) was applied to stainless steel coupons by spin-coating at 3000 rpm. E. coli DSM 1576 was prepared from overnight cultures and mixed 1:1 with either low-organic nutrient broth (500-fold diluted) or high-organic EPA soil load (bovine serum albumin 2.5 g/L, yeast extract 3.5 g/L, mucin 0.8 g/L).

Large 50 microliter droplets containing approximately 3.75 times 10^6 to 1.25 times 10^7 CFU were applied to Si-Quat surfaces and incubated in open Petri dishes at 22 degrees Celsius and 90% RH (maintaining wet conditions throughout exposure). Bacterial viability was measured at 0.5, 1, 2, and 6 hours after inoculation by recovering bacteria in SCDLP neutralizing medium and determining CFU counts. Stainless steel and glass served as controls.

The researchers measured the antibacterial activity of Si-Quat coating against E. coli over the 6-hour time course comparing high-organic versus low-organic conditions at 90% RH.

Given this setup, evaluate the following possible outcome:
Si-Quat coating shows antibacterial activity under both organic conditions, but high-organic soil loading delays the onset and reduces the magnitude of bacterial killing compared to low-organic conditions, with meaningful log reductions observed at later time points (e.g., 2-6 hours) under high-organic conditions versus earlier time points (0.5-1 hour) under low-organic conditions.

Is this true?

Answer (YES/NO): NO